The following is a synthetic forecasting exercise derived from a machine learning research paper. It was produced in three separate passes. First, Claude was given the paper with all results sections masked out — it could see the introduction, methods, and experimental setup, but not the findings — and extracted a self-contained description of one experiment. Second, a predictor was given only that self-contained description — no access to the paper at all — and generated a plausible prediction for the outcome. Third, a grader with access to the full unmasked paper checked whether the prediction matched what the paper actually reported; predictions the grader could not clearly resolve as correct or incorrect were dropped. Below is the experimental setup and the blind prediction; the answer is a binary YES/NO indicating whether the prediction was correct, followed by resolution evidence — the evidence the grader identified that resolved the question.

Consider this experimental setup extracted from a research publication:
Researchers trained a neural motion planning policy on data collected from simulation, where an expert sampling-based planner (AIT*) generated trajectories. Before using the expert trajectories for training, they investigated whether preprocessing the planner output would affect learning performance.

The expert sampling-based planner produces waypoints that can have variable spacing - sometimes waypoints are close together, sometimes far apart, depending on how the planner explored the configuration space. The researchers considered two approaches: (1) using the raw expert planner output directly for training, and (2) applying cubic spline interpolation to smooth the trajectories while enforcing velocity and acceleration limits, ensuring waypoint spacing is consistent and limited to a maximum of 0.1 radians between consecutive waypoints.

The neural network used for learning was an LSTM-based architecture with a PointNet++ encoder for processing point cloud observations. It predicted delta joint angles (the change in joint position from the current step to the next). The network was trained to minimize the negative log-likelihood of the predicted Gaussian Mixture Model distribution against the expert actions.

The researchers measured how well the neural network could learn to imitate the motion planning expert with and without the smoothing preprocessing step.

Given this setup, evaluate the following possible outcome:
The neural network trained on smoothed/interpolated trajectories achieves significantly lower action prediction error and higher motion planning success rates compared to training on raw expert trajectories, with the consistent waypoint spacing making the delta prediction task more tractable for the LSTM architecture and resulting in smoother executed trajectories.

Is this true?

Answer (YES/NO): YES